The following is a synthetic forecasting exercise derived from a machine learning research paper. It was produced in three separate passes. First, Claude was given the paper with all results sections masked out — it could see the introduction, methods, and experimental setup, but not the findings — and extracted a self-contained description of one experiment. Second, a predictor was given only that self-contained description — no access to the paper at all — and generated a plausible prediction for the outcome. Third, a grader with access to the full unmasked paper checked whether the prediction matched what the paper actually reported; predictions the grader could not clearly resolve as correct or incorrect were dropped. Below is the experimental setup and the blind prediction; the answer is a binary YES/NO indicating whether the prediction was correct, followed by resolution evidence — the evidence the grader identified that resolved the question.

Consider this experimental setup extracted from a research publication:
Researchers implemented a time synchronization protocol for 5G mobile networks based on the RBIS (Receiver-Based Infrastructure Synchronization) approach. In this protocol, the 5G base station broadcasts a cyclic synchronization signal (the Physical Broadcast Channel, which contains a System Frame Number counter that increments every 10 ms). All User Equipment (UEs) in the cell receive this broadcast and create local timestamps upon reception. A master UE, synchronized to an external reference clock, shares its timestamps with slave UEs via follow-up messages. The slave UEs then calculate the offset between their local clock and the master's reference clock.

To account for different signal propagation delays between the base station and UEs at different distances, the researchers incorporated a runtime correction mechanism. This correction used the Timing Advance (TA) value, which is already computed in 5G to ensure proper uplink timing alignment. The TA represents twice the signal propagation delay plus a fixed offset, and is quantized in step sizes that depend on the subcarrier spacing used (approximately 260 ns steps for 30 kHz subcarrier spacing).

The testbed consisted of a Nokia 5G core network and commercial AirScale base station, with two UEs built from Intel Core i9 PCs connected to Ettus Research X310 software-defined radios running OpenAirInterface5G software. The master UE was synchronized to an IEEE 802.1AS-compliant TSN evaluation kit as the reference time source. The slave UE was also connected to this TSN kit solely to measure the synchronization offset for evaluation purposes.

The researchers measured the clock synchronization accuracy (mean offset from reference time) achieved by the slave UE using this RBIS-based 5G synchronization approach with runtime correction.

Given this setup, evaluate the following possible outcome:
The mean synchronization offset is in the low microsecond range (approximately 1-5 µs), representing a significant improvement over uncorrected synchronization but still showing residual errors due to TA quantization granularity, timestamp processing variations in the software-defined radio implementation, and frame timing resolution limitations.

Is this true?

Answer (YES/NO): YES